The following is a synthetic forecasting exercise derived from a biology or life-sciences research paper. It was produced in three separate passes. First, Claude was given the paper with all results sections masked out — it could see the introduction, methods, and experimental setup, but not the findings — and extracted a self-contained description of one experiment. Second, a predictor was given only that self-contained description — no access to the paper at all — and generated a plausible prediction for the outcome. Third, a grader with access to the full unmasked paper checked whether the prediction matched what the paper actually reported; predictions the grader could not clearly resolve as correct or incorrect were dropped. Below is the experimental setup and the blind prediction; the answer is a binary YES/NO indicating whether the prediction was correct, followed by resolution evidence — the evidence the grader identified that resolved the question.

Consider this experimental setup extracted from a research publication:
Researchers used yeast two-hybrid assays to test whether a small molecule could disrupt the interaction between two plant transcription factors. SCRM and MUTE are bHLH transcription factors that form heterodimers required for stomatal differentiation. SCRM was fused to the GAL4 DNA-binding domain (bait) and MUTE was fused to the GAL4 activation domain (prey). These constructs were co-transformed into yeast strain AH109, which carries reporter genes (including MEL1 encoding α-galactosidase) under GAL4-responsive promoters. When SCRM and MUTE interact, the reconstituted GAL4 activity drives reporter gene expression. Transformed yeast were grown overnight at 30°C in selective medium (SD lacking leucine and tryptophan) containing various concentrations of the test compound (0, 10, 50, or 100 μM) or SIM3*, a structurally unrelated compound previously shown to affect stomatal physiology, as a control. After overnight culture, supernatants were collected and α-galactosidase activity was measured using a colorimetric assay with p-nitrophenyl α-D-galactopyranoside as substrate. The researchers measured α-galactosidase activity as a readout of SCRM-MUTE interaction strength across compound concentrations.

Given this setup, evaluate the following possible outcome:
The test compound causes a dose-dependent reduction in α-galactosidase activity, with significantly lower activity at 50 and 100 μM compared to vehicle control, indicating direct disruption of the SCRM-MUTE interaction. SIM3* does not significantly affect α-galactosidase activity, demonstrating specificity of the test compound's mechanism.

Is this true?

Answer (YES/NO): YES